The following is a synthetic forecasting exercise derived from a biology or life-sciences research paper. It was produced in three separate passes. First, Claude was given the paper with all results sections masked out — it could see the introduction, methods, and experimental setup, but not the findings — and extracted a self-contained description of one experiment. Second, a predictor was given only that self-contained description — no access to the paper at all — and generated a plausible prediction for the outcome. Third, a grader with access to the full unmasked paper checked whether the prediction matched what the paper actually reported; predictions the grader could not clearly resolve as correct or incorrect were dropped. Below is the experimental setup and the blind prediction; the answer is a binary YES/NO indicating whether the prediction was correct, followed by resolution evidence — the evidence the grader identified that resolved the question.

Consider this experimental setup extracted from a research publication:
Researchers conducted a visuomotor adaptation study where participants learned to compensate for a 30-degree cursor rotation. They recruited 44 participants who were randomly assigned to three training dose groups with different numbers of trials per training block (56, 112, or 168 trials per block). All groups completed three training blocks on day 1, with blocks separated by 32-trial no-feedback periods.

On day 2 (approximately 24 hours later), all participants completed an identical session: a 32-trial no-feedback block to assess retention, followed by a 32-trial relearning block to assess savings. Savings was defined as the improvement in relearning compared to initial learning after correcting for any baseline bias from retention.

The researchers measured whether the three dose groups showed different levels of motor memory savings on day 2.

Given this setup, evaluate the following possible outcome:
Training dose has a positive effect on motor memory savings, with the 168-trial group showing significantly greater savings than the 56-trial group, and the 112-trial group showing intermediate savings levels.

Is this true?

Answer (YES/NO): NO